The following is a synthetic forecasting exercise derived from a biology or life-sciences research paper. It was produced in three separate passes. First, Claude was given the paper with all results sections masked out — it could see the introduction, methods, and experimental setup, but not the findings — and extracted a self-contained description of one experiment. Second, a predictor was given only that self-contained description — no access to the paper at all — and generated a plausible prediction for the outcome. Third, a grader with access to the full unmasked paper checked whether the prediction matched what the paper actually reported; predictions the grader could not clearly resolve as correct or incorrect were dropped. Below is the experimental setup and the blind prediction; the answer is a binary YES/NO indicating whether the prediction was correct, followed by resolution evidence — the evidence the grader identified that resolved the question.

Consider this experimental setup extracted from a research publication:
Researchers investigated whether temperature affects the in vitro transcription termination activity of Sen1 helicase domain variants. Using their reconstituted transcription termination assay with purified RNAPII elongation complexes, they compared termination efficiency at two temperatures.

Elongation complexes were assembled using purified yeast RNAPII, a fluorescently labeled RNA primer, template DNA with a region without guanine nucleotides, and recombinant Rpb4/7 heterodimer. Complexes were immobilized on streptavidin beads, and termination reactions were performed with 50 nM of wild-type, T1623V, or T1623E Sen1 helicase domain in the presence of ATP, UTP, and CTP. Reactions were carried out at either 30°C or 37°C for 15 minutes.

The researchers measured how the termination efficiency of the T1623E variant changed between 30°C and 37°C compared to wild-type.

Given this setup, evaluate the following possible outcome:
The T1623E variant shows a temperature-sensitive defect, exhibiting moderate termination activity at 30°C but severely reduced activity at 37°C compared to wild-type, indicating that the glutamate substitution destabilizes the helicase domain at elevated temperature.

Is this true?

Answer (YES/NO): NO